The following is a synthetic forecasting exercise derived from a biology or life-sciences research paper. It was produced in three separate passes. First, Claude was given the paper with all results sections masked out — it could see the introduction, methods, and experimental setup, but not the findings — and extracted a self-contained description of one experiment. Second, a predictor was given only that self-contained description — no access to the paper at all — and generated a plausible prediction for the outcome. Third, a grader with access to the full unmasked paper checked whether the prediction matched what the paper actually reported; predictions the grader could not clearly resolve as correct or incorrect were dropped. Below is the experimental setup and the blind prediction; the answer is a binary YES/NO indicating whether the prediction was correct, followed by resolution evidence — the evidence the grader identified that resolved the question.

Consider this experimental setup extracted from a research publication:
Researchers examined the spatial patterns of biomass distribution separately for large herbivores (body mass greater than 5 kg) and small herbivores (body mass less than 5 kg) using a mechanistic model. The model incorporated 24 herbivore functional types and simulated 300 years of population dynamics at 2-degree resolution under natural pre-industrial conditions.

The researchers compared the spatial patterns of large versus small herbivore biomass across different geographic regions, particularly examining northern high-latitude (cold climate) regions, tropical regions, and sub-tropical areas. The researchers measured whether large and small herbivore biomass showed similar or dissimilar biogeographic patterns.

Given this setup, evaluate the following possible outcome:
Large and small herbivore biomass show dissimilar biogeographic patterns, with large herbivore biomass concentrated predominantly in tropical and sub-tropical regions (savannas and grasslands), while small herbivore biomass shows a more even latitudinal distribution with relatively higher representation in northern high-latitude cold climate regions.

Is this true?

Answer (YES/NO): YES